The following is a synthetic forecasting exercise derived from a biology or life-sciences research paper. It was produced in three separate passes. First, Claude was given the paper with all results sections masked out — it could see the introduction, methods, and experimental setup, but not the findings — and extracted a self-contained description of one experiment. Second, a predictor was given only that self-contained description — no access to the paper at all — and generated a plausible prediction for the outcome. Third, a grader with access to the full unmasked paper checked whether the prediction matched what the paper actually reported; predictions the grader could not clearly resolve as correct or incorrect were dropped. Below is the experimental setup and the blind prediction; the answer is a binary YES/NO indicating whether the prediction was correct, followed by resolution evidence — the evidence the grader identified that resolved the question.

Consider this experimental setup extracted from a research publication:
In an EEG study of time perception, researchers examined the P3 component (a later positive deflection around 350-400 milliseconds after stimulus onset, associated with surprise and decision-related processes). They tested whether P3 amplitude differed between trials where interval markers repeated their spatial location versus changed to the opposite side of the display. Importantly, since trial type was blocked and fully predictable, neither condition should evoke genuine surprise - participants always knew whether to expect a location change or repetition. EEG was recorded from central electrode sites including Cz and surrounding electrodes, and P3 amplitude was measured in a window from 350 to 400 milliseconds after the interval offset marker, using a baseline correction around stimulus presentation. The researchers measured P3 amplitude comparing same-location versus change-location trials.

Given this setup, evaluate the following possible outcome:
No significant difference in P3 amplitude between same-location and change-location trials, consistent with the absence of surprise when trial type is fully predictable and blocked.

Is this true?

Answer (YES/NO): YES